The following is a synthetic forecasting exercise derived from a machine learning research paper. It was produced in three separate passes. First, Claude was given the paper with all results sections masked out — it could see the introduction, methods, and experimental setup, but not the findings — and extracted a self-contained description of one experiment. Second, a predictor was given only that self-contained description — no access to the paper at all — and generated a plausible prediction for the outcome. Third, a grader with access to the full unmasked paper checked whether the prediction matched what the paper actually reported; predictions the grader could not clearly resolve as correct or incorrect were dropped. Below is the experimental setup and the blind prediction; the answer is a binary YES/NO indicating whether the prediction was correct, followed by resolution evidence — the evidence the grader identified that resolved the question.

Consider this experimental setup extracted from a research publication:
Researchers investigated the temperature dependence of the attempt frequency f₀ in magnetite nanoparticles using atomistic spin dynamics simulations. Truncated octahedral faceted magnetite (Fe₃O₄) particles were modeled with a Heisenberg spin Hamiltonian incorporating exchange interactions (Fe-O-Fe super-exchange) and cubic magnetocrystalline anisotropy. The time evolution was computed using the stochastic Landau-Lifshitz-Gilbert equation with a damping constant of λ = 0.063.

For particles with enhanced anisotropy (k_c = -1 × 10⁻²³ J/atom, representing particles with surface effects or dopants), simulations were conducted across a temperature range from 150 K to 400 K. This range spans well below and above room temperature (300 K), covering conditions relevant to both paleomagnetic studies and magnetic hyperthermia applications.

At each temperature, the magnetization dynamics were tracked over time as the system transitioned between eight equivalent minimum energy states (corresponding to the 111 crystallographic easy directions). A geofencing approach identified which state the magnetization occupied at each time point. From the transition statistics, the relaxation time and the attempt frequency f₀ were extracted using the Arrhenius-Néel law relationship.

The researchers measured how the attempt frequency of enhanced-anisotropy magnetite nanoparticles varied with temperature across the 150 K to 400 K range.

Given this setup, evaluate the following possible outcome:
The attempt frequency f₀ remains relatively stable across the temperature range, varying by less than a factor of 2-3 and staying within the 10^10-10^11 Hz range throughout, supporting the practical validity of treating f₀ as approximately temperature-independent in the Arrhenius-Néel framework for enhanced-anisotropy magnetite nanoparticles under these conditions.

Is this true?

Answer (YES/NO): NO